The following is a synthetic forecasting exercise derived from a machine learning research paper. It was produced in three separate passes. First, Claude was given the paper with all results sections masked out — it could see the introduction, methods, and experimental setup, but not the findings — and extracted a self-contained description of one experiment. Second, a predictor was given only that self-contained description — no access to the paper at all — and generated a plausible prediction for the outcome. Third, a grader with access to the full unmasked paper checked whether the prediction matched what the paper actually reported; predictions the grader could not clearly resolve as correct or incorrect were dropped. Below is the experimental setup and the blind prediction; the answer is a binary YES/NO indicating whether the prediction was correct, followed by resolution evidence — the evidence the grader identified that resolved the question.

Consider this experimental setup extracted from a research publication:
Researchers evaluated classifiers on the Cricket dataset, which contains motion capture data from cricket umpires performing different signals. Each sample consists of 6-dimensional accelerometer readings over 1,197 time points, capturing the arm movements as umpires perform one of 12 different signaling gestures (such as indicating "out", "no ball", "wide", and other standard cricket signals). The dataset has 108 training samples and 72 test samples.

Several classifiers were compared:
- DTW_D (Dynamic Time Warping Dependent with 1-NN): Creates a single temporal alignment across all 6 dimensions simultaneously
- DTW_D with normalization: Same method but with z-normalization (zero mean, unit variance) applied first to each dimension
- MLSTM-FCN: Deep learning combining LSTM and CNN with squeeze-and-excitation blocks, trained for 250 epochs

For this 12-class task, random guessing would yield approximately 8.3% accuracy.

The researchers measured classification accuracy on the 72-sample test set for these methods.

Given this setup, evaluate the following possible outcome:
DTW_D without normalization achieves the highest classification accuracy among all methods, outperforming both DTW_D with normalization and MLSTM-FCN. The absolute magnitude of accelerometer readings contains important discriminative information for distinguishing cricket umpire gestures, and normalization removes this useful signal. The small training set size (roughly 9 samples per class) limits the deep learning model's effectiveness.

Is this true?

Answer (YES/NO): NO